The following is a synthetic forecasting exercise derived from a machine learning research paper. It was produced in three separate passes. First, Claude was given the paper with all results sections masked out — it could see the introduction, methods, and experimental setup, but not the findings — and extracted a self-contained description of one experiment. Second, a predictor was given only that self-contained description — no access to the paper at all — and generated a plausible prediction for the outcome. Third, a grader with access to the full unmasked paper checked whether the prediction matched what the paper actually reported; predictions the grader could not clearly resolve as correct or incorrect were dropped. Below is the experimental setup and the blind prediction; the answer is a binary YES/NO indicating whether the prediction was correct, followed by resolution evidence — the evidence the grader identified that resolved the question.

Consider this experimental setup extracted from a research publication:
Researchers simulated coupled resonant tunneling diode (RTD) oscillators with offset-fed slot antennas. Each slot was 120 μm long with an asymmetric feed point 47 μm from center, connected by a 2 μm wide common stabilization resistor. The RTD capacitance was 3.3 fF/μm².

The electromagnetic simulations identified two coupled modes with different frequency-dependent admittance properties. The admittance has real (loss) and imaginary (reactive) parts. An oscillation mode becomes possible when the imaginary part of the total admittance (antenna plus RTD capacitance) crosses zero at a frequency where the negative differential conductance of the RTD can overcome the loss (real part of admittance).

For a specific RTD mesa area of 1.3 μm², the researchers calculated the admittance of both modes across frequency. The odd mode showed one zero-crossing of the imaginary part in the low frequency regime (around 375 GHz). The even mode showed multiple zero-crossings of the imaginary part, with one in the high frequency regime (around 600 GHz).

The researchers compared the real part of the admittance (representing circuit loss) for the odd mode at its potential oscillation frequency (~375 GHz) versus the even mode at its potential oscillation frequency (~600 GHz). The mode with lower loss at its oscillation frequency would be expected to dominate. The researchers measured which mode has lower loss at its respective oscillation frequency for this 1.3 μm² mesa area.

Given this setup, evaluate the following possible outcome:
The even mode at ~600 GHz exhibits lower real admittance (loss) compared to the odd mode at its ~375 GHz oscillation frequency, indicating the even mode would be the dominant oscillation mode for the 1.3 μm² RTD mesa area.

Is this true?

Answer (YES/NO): YES